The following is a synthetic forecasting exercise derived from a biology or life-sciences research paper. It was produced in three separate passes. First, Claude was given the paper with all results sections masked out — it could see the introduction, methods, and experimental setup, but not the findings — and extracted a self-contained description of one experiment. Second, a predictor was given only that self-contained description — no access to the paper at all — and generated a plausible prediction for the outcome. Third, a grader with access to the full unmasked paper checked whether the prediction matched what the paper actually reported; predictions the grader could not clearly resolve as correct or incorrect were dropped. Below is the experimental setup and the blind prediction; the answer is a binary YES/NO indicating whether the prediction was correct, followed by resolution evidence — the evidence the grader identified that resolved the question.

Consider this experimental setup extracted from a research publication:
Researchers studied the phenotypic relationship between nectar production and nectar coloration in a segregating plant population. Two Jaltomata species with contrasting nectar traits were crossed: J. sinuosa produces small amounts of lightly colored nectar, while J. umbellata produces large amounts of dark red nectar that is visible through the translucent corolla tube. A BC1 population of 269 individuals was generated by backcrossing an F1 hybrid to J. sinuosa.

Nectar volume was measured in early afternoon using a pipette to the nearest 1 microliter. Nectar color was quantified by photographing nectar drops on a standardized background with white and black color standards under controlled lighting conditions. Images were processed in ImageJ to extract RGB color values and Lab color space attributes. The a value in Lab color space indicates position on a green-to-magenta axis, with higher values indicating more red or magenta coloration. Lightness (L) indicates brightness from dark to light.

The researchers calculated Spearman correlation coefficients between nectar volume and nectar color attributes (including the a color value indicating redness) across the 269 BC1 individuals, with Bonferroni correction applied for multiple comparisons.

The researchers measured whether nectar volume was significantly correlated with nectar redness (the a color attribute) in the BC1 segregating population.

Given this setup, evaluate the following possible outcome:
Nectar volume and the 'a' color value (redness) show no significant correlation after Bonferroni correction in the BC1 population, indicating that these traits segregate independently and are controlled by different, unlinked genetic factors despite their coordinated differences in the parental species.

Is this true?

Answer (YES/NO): YES